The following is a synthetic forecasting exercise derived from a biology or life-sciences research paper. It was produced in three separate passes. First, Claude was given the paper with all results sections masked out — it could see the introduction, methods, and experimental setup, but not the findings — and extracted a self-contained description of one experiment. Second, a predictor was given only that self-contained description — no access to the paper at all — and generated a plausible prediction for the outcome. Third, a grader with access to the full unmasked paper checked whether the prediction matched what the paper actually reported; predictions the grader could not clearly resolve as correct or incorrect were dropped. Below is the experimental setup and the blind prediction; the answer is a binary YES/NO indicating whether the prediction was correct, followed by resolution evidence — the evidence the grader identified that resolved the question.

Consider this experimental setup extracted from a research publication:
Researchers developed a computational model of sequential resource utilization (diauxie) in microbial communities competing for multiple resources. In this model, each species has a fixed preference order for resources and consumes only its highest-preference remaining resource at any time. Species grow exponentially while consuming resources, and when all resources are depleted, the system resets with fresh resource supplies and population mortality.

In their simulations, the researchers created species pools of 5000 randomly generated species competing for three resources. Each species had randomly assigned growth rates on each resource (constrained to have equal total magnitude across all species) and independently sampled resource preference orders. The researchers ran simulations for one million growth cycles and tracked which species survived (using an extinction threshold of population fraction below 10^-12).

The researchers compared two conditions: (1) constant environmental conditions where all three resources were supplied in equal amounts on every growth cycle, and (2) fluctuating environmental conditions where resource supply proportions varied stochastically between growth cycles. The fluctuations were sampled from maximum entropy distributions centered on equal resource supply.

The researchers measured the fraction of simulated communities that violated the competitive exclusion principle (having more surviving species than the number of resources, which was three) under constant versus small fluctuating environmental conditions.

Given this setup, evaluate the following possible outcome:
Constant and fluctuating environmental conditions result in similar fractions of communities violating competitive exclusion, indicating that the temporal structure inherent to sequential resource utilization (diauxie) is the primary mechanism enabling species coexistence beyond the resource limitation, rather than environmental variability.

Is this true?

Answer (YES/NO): NO